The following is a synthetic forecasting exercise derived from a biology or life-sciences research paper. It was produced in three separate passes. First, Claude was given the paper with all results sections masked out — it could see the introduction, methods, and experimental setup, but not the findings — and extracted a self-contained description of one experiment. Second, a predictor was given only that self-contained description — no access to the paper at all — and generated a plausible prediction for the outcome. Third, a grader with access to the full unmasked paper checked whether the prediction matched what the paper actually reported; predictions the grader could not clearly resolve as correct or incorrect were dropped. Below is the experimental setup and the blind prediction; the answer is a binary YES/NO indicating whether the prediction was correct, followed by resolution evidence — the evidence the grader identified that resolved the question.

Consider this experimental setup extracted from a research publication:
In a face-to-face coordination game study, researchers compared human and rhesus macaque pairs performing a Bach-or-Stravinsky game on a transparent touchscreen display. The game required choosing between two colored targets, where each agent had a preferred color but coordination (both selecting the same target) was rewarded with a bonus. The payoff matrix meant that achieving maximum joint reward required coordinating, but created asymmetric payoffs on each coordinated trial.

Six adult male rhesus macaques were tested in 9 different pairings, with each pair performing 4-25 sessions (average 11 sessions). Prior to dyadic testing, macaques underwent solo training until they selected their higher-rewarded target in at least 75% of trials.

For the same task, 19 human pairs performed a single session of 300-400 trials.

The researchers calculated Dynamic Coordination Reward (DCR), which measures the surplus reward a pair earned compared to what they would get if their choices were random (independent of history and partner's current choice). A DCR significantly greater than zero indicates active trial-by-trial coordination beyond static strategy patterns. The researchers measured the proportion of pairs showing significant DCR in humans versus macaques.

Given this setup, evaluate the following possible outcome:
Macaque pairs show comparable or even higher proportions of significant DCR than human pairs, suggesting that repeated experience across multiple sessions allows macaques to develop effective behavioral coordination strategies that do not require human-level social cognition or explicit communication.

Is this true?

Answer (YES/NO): NO